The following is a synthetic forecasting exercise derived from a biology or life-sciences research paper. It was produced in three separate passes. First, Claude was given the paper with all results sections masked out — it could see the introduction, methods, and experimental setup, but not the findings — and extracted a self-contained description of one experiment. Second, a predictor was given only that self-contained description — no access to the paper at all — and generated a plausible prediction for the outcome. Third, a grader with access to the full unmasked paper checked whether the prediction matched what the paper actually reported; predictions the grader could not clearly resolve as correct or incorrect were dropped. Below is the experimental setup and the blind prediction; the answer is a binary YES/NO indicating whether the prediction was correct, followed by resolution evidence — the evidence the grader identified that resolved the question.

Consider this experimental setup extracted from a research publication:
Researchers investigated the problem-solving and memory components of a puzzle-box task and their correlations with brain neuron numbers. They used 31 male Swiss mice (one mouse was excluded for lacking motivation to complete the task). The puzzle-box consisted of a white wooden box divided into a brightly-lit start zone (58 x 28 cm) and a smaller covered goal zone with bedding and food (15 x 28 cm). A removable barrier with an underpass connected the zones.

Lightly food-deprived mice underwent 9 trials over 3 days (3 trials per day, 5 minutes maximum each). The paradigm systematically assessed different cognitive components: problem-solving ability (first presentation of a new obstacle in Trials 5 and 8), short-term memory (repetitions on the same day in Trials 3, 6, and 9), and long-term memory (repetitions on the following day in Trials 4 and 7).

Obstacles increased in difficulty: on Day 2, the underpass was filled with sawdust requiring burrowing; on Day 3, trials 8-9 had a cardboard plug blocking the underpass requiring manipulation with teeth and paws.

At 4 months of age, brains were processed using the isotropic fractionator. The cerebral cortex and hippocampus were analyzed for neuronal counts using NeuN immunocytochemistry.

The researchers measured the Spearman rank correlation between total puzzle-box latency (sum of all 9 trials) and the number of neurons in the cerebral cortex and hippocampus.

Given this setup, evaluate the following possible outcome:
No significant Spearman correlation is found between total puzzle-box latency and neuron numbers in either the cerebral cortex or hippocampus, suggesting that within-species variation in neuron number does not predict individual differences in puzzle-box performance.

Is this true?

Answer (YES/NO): YES